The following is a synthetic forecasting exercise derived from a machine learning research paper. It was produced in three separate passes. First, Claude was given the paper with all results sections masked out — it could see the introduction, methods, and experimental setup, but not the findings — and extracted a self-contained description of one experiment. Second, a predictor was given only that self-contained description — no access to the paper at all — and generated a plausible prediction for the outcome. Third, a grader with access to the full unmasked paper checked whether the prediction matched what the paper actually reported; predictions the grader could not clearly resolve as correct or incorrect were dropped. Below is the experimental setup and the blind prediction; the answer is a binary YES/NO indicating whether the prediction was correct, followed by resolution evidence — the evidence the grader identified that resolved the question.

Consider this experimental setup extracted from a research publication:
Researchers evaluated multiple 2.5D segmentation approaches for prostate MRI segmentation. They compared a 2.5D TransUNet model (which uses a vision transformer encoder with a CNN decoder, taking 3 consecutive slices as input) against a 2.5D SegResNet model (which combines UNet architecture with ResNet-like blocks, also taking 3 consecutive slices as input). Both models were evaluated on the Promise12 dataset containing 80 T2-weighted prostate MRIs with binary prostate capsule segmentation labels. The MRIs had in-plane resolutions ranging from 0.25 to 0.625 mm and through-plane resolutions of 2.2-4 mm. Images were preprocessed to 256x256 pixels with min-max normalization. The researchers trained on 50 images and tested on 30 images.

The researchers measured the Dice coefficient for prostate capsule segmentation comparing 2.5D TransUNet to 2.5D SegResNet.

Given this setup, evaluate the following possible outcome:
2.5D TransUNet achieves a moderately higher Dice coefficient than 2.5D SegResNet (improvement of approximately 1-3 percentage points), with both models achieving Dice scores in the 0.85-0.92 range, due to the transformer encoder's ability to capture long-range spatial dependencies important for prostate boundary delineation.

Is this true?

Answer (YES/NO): NO